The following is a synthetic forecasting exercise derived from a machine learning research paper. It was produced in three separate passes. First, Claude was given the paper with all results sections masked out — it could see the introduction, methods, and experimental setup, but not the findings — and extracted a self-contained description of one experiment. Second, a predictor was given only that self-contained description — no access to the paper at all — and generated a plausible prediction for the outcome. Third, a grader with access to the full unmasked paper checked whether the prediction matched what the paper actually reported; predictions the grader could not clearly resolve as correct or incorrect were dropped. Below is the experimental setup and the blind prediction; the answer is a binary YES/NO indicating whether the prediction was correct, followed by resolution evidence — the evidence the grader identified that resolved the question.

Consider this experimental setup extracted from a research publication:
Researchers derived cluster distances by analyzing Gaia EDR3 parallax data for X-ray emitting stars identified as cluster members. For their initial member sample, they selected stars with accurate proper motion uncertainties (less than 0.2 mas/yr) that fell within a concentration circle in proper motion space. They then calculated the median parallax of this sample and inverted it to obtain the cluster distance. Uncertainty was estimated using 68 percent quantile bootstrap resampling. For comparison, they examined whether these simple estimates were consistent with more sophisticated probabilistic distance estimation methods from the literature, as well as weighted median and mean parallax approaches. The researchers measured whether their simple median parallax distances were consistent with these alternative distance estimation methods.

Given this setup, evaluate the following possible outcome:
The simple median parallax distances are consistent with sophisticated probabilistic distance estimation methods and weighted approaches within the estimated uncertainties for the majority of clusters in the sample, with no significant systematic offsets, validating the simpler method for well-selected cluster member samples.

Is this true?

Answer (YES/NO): YES